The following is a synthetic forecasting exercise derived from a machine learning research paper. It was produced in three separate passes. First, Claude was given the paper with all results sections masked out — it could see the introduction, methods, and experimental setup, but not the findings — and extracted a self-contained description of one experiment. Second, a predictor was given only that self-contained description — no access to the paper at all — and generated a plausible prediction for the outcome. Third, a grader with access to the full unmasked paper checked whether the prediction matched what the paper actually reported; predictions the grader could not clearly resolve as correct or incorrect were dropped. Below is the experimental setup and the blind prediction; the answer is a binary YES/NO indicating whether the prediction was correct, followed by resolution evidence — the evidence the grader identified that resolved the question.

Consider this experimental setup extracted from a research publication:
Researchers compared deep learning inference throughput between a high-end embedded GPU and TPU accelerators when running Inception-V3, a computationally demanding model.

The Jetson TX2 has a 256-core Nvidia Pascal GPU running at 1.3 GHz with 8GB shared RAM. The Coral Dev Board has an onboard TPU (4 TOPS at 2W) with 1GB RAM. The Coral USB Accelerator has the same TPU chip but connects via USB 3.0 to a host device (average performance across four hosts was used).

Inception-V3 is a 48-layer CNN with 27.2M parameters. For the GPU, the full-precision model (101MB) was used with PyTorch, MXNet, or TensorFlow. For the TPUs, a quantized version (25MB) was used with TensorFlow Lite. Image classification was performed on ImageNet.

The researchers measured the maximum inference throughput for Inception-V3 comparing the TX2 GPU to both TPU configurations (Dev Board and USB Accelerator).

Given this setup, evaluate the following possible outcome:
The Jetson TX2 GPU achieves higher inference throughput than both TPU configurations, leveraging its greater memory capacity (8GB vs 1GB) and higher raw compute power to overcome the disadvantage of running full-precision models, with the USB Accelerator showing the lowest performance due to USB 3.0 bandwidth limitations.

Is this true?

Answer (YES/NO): NO